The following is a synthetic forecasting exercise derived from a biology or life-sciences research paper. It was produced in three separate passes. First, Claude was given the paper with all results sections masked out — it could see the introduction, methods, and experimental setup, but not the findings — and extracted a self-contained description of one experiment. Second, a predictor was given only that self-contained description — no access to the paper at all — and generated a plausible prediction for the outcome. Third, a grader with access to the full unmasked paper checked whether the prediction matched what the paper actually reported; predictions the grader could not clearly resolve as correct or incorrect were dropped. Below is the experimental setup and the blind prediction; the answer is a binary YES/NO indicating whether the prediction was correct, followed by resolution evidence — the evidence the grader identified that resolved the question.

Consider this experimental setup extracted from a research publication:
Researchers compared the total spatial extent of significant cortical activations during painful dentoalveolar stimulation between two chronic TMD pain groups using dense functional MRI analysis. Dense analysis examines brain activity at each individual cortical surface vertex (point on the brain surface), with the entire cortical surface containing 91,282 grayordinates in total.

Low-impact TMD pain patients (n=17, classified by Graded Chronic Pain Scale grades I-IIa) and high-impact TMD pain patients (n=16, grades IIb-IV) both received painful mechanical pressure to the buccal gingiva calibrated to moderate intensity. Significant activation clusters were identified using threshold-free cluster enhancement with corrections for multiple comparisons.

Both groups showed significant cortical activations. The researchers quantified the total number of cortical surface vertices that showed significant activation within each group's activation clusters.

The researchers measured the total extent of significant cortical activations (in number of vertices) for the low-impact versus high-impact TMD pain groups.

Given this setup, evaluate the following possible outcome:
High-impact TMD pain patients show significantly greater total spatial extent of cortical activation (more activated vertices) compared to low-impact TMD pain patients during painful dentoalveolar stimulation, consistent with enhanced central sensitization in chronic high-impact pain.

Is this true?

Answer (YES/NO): NO